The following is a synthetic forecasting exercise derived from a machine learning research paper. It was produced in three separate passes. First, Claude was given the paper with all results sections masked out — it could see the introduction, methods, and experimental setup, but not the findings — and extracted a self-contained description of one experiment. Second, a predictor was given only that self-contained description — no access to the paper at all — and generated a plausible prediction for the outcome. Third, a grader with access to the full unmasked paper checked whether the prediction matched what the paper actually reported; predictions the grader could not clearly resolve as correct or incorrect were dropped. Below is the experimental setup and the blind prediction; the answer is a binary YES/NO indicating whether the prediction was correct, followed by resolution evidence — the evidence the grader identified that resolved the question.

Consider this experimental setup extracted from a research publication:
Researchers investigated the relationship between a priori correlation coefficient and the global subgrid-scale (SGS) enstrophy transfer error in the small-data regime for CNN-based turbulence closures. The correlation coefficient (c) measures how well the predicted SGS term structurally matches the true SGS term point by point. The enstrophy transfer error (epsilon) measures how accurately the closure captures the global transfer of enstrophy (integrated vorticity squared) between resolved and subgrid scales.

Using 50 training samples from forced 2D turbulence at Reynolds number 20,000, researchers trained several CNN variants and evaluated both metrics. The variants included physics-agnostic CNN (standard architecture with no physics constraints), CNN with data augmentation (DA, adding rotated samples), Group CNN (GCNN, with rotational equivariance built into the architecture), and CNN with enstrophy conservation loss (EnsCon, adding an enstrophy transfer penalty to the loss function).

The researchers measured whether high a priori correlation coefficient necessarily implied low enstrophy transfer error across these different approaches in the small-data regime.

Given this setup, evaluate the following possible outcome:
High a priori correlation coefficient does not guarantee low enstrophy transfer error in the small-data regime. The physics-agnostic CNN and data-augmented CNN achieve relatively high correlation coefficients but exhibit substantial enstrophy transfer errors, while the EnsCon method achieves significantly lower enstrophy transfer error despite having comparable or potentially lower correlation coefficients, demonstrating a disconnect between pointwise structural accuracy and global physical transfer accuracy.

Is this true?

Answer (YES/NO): NO